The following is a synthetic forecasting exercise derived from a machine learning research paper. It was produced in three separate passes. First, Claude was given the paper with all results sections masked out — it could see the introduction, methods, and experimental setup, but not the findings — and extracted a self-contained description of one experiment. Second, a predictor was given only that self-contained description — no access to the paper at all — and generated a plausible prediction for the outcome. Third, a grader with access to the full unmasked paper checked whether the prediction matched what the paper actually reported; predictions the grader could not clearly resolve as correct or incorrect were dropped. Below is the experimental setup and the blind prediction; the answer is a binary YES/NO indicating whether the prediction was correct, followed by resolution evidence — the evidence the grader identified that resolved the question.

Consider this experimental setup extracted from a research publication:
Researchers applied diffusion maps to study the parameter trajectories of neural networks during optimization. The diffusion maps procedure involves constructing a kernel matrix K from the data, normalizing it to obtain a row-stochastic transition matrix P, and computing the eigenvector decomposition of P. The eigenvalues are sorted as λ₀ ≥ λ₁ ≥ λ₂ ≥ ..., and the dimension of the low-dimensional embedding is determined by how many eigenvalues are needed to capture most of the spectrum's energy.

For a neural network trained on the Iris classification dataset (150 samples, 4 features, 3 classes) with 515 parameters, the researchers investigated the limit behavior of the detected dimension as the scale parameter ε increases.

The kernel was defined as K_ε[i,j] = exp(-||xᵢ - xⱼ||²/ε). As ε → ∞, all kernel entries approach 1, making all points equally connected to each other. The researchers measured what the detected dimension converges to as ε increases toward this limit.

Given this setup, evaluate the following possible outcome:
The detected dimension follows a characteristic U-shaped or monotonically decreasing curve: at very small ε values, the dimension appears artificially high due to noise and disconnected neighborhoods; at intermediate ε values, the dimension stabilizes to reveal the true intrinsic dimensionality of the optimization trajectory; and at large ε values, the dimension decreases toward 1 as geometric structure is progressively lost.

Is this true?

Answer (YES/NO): YES